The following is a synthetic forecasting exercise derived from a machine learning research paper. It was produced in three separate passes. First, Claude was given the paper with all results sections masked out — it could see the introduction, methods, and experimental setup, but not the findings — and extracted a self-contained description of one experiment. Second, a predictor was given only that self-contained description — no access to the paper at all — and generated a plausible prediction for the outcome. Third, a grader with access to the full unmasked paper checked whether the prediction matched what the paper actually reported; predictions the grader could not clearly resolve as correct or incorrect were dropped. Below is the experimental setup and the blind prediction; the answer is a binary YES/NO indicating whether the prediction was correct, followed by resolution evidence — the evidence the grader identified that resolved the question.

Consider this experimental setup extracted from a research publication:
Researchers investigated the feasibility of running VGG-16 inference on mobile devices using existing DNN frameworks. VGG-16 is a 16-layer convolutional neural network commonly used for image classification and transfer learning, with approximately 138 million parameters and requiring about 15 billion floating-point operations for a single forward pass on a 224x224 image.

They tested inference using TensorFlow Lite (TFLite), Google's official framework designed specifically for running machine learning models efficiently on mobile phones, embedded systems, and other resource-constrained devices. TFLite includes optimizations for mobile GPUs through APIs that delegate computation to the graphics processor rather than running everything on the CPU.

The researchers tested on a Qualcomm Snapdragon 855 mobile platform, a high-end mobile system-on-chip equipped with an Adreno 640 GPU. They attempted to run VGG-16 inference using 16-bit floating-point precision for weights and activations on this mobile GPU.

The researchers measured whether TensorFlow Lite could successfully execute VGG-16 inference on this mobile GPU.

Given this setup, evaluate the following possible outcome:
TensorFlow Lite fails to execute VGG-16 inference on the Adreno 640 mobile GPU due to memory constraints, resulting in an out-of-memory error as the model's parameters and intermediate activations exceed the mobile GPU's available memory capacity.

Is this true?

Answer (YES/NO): YES